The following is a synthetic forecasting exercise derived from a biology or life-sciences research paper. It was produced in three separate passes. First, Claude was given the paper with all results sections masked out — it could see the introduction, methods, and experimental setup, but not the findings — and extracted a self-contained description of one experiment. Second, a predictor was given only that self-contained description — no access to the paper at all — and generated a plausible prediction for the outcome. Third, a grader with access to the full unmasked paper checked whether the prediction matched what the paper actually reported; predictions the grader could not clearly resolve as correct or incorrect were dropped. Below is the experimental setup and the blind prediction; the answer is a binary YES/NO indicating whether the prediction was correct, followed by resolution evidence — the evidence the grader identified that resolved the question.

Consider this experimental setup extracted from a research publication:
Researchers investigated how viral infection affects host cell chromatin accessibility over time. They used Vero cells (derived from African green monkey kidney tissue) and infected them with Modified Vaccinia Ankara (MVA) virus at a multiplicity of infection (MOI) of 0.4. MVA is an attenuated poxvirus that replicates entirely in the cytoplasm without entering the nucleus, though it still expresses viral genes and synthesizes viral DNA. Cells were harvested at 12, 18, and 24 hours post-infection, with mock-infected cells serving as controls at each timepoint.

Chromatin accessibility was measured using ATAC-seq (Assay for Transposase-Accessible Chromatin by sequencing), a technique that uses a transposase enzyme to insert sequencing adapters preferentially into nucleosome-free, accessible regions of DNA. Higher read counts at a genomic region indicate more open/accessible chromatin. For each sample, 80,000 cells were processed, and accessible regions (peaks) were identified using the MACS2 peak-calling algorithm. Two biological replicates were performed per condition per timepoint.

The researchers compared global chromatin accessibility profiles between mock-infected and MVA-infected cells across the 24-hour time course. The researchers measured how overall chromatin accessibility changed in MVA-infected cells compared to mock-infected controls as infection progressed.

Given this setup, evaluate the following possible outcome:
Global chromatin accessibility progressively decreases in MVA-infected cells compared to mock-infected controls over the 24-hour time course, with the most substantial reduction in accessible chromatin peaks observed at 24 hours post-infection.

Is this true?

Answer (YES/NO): YES